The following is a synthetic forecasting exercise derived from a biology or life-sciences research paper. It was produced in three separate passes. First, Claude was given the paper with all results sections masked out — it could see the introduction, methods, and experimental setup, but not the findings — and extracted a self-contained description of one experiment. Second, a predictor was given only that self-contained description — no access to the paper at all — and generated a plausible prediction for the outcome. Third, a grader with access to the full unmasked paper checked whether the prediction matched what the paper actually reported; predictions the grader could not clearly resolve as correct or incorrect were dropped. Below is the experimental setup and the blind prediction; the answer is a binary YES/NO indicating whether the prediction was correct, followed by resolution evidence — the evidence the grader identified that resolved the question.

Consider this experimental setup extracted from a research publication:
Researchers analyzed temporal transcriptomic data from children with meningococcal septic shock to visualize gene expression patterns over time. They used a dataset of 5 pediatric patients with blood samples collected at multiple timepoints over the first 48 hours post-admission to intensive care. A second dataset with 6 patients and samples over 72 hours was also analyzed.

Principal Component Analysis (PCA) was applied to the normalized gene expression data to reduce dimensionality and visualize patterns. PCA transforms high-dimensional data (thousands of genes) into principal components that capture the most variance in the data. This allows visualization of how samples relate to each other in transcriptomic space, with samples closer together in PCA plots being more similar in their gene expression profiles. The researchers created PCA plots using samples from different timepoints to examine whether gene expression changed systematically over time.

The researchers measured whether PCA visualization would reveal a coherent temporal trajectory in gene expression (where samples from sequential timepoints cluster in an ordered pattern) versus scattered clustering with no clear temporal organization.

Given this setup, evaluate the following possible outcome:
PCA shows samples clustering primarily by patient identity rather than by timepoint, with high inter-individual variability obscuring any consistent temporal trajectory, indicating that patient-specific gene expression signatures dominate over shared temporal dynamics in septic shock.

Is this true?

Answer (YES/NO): NO